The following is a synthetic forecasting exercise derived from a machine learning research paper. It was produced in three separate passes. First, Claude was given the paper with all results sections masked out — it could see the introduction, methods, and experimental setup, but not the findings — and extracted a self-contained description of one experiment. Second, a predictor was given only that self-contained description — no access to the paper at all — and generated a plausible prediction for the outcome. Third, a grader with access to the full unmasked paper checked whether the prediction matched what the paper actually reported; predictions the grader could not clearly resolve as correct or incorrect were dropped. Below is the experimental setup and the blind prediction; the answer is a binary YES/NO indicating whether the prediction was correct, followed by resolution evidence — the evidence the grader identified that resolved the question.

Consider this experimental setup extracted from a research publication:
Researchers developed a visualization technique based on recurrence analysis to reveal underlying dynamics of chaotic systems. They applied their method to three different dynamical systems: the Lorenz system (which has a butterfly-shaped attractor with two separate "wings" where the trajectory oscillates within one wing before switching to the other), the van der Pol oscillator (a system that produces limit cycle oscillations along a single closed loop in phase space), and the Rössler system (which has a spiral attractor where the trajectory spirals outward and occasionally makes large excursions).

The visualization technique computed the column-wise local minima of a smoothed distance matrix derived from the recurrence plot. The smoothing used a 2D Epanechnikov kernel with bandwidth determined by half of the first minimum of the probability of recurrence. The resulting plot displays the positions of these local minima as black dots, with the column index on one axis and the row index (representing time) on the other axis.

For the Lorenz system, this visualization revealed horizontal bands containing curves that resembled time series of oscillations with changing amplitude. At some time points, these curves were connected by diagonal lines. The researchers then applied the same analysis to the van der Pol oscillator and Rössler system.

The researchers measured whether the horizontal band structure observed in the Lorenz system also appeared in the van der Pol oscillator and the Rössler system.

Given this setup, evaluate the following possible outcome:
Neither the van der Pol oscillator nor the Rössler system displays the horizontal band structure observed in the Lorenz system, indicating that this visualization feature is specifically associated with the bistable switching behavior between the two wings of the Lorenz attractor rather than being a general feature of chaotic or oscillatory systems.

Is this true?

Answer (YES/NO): YES